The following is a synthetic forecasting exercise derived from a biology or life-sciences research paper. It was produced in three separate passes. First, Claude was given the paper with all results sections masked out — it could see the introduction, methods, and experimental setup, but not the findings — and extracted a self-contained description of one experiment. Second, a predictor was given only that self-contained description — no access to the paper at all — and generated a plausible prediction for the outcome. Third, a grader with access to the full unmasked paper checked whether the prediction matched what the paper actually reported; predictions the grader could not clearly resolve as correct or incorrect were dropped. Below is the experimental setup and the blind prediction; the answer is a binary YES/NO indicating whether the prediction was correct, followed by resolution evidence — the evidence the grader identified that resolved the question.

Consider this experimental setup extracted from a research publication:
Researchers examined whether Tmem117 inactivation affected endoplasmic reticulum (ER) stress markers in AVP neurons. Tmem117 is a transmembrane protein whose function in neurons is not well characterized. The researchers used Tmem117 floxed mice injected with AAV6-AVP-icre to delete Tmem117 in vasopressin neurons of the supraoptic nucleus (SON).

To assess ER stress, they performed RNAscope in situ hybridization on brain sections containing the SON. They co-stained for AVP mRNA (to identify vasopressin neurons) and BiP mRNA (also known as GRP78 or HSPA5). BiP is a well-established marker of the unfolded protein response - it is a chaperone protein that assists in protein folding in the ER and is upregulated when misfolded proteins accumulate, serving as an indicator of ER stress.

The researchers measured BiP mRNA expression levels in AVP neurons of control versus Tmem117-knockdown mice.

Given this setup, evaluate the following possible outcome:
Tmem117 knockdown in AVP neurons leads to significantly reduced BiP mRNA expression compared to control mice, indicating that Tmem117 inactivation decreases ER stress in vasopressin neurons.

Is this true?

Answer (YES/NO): NO